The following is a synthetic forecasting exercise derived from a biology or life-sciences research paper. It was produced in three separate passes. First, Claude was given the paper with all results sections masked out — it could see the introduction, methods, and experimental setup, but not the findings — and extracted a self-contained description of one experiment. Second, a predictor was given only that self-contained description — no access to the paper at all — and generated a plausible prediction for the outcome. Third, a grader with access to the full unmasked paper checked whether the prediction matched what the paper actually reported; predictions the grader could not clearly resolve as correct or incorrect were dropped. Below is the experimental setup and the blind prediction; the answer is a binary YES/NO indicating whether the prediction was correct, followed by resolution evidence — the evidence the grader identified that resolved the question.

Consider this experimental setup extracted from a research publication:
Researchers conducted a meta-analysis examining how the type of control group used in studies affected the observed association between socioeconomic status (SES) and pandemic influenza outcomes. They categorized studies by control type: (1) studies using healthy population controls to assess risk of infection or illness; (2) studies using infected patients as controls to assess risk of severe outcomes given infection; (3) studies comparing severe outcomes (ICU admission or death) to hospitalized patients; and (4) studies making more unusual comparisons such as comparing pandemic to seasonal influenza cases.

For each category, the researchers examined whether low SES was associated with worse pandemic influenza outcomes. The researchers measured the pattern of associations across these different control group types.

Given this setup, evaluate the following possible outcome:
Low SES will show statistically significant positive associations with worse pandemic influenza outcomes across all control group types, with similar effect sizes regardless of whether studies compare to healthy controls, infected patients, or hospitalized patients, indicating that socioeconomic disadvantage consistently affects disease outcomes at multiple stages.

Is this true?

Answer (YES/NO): NO